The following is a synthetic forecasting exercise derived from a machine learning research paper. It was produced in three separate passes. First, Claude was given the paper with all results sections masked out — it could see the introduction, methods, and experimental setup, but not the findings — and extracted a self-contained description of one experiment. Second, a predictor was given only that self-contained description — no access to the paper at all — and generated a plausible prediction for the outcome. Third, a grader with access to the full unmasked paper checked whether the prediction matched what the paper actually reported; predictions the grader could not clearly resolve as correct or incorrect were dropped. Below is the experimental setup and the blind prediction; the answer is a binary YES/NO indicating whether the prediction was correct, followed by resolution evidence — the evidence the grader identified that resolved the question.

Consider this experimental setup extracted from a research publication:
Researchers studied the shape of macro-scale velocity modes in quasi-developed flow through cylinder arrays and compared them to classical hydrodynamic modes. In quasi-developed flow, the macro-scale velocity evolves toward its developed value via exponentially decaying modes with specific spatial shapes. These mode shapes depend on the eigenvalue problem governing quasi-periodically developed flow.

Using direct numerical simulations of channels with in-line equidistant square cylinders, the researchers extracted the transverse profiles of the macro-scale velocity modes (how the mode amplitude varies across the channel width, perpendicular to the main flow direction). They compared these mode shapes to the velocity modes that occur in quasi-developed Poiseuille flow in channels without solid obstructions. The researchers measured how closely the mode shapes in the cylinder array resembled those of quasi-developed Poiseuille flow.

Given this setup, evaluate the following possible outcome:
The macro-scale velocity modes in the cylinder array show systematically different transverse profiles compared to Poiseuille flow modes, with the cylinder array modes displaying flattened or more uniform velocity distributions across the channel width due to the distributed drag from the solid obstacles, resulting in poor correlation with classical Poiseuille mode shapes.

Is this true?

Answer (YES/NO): NO